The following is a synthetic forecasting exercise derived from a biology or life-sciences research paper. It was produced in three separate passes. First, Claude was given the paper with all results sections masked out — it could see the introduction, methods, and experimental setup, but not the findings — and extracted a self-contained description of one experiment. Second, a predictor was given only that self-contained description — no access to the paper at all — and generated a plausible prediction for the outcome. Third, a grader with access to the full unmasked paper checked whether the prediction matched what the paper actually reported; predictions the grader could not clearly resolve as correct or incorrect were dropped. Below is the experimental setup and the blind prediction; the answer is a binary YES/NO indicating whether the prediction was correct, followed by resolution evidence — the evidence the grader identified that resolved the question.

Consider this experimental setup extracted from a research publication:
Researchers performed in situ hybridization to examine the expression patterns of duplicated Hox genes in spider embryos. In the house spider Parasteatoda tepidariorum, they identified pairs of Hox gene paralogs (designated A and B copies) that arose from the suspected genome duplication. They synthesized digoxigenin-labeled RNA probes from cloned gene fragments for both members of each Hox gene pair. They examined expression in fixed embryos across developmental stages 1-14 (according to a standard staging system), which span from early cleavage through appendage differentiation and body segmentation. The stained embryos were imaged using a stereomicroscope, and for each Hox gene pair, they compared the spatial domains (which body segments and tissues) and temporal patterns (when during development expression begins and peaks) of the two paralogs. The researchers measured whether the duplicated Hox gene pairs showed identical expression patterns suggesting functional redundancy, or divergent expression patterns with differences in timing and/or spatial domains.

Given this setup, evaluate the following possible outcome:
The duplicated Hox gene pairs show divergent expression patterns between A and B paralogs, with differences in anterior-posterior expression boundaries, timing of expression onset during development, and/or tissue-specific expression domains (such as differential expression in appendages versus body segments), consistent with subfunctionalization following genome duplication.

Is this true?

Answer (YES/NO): YES